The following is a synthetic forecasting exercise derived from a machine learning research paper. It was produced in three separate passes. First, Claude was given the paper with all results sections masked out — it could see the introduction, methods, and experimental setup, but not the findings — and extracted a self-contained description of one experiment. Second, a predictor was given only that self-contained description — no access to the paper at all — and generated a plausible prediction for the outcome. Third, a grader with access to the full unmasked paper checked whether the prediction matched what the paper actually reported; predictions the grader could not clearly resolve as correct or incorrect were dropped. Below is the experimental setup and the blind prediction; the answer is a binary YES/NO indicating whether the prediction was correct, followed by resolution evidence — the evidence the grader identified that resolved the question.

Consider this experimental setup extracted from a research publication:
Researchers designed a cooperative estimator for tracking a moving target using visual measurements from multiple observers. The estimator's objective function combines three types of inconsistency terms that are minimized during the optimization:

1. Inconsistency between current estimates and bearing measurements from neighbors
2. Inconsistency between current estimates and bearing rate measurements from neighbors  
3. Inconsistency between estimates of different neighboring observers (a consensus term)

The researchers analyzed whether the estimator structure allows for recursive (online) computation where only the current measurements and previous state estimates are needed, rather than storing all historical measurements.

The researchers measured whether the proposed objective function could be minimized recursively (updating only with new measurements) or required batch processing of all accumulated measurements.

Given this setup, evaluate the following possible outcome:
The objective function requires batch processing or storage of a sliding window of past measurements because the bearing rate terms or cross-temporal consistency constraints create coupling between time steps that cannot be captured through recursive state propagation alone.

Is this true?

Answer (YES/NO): NO